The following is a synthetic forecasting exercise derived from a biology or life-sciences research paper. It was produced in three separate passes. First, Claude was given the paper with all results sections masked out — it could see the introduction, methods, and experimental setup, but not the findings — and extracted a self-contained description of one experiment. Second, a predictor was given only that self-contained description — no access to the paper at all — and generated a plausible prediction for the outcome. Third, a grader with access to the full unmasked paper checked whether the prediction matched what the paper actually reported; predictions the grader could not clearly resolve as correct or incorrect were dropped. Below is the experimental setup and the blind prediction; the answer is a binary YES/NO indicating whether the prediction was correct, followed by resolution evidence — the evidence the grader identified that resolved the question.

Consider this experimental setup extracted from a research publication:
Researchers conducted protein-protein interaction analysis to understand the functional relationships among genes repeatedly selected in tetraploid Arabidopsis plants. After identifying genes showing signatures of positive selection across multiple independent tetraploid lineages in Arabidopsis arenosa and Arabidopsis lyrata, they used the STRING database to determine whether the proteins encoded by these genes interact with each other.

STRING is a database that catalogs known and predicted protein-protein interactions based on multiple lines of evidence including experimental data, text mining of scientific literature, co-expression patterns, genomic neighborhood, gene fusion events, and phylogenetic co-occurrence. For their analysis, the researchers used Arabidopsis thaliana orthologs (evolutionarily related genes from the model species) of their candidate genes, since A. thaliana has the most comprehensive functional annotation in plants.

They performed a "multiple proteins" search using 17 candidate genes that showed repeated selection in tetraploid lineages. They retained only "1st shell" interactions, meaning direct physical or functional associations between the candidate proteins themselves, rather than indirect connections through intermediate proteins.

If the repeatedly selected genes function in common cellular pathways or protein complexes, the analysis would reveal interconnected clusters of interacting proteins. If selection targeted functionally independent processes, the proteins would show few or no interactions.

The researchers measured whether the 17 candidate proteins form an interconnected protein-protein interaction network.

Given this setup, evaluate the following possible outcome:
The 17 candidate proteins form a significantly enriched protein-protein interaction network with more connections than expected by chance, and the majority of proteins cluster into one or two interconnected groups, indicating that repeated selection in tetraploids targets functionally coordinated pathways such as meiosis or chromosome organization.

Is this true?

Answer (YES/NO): YES